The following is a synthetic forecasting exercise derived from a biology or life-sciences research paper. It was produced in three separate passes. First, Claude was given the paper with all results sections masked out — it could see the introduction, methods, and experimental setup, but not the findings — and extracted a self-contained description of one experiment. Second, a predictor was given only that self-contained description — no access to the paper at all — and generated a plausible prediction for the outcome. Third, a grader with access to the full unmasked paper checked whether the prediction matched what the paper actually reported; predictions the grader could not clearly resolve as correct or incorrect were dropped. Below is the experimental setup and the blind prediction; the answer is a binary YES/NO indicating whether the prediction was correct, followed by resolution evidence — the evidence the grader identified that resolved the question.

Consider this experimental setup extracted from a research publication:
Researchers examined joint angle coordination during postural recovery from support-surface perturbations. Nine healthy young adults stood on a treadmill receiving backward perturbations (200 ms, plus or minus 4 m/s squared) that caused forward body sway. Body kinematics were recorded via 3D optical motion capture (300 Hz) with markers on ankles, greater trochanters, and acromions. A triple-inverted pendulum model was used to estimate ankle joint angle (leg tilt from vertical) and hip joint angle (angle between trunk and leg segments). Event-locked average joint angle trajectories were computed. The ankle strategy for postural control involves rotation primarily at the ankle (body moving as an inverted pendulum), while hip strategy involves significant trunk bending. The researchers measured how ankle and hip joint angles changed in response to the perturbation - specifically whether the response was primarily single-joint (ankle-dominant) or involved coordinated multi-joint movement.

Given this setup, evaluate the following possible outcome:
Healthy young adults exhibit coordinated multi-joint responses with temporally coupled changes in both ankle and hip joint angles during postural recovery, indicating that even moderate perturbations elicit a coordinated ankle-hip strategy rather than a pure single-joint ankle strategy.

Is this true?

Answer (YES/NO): YES